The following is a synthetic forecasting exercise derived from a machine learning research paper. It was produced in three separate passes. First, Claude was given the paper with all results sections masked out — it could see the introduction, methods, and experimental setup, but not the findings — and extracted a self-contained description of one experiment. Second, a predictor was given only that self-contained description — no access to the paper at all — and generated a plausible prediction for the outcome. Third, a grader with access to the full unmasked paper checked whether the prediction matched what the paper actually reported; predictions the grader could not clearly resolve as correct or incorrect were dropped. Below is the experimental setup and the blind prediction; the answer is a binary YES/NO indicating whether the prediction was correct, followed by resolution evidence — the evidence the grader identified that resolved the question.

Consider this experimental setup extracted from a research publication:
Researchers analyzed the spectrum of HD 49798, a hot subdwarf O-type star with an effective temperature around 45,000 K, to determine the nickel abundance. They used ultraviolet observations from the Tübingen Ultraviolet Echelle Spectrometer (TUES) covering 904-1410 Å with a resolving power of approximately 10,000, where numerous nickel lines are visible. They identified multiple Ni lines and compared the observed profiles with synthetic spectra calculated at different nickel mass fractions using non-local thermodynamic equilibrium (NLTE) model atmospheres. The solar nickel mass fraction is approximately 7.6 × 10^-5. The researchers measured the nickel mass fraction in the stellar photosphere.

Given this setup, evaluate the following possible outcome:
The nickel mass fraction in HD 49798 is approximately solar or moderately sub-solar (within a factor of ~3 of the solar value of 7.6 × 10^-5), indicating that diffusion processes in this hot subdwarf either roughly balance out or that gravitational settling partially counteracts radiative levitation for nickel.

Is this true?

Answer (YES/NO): NO